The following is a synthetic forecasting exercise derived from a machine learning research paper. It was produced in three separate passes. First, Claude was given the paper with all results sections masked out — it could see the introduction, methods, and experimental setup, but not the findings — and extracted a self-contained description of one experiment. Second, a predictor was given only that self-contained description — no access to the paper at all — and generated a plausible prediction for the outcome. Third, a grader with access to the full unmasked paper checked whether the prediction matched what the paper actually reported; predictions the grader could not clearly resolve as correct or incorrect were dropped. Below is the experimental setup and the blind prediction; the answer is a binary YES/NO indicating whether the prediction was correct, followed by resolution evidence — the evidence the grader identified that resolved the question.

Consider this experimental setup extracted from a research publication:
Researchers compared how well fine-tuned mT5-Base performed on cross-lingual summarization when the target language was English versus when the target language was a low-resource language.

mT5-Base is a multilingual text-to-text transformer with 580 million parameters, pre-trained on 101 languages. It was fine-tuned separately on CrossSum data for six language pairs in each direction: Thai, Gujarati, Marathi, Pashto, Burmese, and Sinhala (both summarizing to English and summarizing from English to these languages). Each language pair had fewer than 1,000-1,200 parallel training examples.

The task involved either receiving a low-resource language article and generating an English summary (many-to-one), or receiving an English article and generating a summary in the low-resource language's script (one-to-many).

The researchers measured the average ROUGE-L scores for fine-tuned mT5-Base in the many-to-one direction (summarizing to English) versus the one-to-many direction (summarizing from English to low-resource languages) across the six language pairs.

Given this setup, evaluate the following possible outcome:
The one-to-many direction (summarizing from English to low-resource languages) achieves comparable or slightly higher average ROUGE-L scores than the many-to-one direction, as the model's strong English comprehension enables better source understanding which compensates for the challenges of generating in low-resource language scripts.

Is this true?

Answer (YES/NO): NO